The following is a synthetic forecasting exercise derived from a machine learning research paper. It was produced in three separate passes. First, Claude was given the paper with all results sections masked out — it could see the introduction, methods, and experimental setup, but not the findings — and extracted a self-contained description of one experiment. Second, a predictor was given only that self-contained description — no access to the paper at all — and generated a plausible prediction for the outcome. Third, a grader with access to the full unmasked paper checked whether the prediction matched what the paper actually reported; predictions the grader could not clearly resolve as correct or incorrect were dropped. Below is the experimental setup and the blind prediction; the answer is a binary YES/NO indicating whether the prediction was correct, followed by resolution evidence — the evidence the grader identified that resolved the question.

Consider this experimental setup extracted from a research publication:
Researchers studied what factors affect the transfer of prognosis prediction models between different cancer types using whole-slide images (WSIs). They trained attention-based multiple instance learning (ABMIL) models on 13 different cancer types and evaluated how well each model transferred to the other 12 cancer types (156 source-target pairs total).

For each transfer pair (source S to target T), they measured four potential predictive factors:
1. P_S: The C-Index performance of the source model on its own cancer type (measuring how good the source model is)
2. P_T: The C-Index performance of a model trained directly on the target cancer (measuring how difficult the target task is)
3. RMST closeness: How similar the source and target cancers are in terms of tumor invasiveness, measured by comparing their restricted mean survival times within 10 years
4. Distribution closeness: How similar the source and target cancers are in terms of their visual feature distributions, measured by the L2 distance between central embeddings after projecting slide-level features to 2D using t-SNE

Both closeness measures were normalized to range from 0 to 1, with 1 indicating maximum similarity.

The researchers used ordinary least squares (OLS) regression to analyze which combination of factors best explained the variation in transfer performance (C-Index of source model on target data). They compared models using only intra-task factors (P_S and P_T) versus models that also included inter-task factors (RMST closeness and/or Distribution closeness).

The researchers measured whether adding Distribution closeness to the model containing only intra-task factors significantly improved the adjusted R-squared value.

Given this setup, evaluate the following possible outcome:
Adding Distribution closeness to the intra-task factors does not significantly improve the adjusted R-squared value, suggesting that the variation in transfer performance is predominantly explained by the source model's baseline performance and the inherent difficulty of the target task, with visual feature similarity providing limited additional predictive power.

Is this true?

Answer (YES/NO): NO